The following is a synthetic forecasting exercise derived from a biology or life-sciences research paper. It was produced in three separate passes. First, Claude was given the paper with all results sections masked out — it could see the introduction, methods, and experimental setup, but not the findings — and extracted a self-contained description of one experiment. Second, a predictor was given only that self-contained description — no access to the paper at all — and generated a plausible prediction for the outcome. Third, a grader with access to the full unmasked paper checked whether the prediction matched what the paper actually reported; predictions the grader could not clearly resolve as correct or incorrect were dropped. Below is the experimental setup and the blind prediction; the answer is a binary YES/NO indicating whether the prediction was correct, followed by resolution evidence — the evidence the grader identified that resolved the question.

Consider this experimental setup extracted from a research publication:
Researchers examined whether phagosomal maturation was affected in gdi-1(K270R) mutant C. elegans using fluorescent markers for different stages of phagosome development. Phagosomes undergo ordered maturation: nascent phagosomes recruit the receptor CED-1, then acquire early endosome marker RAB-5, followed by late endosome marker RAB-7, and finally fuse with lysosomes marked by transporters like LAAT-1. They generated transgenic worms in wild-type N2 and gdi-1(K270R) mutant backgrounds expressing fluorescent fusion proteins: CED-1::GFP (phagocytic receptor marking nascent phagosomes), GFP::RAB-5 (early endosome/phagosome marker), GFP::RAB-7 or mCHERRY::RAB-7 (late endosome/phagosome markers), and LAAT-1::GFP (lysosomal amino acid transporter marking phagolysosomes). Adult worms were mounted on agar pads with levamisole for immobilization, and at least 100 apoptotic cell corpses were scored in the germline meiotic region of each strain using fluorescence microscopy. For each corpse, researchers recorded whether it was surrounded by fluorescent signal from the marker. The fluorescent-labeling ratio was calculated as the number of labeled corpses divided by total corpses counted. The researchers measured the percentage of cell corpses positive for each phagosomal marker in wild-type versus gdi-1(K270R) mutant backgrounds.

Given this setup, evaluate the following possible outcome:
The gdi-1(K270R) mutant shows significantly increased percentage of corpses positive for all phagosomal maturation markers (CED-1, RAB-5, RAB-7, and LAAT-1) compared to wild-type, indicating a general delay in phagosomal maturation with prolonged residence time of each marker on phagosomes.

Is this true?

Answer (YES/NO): NO